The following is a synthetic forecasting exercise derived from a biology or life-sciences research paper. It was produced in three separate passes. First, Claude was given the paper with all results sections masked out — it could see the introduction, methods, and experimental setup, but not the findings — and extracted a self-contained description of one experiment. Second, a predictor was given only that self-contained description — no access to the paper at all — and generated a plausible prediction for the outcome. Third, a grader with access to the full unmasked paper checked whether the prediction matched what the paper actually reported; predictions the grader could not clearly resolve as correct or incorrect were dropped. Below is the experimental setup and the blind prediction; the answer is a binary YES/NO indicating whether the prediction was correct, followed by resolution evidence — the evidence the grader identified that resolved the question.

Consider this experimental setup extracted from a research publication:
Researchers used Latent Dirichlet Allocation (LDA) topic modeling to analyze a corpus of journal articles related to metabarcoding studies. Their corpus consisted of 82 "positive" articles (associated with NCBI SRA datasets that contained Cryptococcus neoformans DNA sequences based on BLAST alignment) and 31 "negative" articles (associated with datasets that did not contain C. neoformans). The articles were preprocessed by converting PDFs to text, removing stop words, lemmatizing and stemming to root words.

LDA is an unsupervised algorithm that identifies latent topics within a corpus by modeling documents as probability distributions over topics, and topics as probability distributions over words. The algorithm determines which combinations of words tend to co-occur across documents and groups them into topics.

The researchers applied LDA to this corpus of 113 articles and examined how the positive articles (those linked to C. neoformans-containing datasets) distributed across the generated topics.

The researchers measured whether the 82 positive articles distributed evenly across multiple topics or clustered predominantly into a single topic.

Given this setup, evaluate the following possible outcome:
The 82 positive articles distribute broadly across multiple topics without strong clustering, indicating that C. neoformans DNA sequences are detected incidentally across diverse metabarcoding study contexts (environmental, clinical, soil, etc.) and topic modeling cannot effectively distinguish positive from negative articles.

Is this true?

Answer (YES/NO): NO